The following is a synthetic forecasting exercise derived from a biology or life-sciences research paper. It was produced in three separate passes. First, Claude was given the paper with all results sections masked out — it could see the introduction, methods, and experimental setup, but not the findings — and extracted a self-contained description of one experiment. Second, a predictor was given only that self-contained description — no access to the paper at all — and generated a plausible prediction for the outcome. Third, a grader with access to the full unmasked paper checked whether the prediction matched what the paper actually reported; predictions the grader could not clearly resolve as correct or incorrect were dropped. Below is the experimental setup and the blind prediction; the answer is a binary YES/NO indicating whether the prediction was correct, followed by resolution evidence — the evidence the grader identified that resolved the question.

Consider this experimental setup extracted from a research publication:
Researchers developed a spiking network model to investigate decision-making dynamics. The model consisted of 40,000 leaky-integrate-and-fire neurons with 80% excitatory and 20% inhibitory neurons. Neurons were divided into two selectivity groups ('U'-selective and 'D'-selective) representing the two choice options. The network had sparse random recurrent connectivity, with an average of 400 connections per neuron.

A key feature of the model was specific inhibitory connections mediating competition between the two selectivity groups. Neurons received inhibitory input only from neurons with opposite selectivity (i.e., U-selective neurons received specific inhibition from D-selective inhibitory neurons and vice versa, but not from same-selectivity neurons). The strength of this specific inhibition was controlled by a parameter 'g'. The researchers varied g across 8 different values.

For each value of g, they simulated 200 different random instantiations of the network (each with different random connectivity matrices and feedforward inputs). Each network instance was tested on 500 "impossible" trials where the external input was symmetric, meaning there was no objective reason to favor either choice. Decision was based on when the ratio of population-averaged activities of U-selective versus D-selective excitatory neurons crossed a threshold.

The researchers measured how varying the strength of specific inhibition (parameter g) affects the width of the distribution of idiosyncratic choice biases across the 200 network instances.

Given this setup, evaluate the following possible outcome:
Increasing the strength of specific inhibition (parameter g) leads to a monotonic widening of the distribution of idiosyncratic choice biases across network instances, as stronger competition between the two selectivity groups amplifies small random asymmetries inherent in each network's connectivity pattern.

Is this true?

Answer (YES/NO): NO